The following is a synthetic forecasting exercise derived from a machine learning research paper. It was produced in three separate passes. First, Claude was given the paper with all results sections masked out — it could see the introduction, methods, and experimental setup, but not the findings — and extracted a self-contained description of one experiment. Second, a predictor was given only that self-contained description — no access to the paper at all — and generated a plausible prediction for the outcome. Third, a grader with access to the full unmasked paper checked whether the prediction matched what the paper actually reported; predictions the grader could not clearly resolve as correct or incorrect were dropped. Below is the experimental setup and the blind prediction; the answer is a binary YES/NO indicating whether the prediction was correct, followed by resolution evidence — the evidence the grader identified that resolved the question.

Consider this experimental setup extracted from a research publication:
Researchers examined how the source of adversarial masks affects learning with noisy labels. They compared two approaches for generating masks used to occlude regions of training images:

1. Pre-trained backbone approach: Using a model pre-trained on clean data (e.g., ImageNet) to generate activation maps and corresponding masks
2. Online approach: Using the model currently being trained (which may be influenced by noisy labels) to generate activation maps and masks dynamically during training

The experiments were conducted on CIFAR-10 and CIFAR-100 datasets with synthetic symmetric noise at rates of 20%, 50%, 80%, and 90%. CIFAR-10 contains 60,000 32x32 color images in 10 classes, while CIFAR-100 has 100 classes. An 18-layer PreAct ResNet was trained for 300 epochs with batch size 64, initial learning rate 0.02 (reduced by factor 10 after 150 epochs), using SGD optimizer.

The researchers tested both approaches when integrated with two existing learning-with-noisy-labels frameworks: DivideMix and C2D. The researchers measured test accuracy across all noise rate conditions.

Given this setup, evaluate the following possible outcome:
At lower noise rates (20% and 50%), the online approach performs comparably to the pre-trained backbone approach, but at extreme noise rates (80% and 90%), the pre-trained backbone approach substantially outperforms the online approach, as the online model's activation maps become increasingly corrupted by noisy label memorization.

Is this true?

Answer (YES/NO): NO